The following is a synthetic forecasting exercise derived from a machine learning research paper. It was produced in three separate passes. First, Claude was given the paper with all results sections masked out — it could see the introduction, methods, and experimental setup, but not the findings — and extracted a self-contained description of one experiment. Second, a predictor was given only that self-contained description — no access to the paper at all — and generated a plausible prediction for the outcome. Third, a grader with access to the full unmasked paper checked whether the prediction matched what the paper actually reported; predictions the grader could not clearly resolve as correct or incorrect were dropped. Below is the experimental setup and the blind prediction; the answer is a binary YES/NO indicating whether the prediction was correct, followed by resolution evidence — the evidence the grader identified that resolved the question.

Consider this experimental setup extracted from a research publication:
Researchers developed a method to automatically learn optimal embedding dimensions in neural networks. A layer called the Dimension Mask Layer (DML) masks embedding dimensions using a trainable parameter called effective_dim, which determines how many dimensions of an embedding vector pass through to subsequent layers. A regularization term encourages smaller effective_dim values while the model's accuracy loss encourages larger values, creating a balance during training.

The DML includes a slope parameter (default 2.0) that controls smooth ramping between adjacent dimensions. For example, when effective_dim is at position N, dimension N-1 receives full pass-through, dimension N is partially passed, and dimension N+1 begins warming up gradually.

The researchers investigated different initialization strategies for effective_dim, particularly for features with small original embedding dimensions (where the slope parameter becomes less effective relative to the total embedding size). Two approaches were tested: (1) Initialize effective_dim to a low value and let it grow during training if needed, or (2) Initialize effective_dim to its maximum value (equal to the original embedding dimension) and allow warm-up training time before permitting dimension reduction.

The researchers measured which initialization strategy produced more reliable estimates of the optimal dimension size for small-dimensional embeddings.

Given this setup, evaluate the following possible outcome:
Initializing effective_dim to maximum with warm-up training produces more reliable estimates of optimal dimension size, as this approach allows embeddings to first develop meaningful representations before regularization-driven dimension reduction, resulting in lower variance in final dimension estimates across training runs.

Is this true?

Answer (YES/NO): NO